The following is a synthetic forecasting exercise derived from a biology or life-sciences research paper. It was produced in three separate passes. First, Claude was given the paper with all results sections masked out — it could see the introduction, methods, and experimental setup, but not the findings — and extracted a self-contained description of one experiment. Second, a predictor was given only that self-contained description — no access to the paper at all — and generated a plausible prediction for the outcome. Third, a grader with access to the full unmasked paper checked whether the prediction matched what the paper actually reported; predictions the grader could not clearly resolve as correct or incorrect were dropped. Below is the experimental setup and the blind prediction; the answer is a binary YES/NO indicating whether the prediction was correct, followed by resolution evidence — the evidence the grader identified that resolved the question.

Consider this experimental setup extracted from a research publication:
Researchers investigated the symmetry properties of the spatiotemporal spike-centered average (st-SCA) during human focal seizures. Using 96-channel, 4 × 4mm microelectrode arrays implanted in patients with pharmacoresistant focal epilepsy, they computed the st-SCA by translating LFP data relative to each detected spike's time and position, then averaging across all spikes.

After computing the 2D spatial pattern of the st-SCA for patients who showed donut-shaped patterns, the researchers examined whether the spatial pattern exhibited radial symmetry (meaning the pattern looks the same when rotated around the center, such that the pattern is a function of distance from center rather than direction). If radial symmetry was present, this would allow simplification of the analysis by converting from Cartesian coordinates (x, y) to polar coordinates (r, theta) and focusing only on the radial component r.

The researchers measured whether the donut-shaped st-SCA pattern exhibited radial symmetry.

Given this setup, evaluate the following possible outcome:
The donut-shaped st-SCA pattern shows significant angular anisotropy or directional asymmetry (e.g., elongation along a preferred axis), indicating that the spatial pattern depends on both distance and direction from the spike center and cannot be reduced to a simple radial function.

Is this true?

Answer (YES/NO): NO